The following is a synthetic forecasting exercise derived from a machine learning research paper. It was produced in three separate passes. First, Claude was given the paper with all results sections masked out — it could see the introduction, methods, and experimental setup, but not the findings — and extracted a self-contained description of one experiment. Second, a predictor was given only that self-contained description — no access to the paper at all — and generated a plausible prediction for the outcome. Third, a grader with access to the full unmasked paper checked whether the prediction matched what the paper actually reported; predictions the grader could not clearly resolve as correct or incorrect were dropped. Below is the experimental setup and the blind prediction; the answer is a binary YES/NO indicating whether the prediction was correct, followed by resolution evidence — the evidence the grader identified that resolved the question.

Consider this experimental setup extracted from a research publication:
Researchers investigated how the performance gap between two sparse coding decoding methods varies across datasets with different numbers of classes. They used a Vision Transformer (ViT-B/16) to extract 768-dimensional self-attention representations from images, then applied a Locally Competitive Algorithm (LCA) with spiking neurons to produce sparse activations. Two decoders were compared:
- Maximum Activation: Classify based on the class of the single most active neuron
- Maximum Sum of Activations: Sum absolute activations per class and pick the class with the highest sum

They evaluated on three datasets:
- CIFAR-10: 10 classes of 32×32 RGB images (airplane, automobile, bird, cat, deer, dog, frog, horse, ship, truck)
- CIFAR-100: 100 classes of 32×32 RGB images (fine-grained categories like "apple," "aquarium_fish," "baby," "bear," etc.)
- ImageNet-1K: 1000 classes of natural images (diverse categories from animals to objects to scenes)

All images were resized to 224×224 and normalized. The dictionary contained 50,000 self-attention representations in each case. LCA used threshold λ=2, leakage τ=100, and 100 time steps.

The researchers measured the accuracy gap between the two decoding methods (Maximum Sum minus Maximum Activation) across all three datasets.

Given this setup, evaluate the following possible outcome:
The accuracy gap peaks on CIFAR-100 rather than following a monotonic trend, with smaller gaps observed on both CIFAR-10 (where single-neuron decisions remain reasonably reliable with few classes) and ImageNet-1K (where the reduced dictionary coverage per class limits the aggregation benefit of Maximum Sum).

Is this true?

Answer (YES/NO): NO